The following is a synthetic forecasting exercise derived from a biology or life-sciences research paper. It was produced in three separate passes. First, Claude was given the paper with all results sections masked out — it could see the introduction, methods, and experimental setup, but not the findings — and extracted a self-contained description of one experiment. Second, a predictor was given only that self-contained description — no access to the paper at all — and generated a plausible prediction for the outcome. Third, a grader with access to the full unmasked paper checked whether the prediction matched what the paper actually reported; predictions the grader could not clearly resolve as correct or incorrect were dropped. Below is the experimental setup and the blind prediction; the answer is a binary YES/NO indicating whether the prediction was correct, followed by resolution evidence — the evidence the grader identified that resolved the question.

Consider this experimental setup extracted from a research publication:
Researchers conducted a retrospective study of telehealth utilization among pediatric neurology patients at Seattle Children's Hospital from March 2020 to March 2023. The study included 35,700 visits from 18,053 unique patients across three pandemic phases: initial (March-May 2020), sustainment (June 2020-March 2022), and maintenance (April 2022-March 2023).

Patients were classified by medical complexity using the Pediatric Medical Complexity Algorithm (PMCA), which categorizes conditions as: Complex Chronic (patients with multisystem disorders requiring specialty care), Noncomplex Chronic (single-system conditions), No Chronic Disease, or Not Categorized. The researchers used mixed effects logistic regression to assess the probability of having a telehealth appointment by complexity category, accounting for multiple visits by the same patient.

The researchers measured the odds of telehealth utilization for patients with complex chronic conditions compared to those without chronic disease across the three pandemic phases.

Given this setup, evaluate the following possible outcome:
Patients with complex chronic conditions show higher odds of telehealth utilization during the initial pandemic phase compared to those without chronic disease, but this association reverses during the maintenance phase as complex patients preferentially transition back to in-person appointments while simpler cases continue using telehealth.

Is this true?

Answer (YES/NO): NO